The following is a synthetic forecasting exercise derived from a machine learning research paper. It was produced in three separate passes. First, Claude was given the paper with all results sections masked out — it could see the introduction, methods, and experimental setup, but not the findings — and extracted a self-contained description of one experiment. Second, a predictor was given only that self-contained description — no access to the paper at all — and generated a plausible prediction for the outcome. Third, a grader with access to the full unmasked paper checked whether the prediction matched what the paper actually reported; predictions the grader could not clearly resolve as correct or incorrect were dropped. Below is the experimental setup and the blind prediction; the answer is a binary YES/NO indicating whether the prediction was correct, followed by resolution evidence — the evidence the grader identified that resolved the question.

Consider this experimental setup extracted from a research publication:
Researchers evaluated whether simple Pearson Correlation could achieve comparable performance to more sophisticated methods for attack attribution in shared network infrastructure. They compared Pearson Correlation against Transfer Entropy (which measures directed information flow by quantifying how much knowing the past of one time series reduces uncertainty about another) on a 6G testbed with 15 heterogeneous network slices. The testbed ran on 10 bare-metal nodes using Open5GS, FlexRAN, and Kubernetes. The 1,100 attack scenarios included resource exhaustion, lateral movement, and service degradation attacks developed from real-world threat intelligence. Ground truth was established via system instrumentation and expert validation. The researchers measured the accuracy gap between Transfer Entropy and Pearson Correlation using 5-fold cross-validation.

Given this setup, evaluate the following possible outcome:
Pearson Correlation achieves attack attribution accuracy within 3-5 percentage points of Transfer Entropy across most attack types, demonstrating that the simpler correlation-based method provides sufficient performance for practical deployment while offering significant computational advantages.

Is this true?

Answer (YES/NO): NO